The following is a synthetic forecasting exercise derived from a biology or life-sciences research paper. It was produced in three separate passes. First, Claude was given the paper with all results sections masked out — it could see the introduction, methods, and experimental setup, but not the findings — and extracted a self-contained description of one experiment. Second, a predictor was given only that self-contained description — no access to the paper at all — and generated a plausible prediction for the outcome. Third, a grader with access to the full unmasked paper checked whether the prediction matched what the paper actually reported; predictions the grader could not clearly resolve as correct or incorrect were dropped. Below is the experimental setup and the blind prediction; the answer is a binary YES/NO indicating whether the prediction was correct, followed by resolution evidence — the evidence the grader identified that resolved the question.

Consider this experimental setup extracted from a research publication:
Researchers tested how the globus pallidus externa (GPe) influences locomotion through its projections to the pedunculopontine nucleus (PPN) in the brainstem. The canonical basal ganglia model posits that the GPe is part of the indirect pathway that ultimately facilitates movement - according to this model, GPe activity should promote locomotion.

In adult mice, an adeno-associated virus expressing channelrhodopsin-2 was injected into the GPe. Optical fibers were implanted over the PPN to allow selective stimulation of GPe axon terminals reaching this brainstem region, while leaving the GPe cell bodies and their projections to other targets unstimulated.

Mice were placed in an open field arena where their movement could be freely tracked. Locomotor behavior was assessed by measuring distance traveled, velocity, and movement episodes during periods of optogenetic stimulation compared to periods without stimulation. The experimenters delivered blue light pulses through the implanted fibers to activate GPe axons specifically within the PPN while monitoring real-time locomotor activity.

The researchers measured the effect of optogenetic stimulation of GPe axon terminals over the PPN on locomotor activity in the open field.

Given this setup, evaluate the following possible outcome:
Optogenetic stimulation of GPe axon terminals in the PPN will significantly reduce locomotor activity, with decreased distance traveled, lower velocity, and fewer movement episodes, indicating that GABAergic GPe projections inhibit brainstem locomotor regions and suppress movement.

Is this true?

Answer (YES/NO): YES